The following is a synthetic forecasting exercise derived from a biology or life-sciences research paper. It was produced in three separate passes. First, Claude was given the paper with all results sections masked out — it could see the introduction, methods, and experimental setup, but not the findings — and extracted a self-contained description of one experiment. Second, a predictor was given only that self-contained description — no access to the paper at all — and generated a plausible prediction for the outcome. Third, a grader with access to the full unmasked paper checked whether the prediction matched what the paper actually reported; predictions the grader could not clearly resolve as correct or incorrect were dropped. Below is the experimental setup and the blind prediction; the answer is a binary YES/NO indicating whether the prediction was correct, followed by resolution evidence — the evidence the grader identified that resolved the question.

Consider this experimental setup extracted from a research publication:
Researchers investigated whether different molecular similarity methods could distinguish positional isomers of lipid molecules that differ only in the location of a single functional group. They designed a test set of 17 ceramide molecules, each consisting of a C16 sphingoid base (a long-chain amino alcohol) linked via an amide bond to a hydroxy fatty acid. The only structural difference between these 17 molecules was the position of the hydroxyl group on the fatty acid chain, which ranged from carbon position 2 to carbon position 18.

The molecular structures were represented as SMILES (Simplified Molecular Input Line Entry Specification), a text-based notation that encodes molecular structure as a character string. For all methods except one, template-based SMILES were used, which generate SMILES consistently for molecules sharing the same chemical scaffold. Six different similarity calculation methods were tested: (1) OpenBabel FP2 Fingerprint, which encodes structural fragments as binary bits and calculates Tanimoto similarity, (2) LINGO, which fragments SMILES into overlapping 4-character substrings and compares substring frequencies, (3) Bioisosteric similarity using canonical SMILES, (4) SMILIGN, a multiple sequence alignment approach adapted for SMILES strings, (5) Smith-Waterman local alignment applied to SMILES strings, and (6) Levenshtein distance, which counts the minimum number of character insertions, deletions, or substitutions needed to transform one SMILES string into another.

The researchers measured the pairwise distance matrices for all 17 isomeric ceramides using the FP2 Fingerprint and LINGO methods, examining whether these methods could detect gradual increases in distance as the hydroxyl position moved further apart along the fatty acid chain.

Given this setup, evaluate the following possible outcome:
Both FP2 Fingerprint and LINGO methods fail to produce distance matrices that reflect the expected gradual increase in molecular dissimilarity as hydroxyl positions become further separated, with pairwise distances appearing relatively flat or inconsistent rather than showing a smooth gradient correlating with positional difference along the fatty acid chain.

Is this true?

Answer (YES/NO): YES